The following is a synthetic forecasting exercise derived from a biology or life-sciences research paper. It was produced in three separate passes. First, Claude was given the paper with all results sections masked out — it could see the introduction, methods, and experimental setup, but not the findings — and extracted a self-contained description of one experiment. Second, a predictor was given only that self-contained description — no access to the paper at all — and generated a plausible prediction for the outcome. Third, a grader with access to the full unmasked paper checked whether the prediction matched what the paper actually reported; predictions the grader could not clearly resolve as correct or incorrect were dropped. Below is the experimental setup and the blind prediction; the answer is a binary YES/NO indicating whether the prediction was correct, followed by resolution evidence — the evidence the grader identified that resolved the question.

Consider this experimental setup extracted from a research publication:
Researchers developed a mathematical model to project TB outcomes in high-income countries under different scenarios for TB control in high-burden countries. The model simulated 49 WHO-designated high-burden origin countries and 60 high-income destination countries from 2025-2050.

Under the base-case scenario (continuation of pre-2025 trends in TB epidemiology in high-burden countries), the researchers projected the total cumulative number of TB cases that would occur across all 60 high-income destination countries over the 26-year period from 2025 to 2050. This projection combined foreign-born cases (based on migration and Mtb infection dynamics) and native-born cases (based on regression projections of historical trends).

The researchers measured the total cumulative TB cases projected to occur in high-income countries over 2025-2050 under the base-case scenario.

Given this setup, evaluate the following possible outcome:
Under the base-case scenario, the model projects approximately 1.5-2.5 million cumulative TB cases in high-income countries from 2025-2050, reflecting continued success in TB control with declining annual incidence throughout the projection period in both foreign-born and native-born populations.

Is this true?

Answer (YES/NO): NO